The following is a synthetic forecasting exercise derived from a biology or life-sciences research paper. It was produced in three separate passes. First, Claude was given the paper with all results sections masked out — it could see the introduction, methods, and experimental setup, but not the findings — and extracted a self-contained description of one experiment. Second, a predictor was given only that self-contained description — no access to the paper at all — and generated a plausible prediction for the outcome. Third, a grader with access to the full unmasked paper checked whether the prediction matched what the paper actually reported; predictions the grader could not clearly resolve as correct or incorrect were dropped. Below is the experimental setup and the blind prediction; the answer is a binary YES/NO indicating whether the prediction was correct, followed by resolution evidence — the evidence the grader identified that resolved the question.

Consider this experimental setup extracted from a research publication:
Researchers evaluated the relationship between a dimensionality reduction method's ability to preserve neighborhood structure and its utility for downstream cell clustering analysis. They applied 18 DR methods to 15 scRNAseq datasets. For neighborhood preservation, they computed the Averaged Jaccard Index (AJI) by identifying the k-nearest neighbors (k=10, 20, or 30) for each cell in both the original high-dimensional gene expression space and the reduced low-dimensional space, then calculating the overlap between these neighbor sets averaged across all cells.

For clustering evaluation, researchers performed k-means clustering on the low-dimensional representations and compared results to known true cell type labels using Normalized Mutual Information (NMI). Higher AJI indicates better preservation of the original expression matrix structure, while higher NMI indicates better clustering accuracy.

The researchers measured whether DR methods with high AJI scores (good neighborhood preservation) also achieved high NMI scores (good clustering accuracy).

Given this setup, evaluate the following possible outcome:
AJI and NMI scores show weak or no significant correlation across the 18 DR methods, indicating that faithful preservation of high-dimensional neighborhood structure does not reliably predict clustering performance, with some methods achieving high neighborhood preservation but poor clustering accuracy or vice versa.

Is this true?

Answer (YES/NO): YES